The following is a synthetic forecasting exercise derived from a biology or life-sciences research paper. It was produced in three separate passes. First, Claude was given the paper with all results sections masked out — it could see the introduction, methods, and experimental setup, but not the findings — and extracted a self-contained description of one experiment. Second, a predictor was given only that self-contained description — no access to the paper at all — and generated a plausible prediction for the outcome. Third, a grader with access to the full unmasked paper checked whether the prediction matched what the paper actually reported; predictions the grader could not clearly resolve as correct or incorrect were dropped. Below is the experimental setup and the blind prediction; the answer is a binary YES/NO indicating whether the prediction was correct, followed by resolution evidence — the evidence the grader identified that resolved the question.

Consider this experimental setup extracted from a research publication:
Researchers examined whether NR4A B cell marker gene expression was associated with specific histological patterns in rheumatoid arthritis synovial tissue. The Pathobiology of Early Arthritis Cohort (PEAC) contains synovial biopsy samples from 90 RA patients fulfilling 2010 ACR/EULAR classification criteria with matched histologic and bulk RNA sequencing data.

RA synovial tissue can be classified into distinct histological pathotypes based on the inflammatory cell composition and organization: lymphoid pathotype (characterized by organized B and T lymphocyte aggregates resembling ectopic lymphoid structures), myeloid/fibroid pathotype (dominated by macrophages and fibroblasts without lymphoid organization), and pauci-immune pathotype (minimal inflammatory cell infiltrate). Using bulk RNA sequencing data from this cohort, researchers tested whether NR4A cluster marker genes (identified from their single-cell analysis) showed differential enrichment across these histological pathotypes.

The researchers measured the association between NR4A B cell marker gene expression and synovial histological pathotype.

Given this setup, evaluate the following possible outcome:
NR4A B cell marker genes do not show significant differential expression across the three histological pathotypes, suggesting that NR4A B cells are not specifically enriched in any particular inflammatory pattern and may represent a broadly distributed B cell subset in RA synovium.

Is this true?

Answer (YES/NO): NO